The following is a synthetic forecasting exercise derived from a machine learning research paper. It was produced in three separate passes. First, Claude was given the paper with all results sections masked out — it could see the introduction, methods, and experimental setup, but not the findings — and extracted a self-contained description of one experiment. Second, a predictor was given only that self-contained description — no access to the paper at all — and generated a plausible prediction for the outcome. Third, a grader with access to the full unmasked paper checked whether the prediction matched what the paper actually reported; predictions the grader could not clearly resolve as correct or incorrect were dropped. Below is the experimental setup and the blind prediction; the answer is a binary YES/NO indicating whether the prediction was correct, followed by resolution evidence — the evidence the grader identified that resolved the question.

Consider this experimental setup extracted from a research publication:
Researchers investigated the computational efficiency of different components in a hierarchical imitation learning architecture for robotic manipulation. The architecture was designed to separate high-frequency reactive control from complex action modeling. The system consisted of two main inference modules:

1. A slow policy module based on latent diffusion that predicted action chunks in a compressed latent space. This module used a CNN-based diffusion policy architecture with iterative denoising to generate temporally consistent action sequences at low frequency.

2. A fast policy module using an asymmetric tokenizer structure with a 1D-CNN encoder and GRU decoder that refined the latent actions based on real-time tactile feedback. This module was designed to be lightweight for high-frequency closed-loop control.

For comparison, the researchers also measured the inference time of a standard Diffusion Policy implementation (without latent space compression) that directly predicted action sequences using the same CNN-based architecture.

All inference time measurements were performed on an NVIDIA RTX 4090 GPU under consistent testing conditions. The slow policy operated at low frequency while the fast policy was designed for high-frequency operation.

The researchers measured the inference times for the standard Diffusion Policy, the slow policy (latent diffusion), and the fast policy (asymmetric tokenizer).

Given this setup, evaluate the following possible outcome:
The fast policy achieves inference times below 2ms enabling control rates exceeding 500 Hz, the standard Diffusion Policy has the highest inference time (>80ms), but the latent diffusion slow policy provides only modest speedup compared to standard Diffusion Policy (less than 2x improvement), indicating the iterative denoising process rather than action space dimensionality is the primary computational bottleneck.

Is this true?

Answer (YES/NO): YES